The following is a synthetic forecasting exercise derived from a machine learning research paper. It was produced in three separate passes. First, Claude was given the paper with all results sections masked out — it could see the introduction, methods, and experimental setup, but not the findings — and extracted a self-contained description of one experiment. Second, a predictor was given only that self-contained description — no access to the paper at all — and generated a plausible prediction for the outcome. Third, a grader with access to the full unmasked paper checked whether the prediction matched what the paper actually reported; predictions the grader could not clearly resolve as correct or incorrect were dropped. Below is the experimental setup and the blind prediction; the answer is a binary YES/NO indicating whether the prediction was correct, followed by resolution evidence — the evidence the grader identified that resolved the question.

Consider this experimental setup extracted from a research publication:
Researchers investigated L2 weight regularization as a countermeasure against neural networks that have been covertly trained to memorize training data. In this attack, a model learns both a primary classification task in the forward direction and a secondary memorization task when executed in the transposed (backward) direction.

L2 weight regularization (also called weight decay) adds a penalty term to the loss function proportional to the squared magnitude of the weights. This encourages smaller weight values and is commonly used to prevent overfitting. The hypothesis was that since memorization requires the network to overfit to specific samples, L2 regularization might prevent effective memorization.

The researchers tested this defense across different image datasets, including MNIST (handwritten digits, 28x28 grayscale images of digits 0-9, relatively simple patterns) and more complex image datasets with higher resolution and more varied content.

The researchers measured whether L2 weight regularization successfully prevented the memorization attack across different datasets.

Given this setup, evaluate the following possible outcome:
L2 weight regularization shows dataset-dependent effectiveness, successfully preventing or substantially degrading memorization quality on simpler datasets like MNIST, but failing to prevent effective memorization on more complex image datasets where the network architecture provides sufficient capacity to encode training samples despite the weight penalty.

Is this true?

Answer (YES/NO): YES